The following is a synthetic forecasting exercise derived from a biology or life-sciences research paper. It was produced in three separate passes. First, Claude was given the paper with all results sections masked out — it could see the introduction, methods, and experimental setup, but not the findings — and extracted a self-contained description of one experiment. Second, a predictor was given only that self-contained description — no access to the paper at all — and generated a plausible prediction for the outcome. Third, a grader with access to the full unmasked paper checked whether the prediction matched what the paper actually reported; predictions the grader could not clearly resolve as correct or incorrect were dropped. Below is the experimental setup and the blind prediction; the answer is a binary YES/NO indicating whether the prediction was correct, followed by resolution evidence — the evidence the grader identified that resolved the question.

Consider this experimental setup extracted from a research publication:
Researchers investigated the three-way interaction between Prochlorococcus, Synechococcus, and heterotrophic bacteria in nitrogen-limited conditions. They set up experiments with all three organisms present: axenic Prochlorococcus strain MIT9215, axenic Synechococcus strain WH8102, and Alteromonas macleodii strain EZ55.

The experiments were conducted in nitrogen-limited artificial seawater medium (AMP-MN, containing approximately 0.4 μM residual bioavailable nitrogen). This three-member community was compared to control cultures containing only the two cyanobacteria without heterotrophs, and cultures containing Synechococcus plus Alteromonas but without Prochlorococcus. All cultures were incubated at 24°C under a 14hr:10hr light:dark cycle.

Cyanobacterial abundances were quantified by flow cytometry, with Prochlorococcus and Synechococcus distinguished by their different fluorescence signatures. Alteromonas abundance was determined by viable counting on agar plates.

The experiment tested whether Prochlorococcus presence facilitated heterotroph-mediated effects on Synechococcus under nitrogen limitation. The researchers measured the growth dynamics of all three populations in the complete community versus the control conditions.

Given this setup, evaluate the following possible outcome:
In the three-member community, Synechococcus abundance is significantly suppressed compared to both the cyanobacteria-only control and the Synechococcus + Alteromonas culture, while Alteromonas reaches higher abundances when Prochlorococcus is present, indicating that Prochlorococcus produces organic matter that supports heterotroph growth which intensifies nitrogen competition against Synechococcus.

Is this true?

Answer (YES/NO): NO